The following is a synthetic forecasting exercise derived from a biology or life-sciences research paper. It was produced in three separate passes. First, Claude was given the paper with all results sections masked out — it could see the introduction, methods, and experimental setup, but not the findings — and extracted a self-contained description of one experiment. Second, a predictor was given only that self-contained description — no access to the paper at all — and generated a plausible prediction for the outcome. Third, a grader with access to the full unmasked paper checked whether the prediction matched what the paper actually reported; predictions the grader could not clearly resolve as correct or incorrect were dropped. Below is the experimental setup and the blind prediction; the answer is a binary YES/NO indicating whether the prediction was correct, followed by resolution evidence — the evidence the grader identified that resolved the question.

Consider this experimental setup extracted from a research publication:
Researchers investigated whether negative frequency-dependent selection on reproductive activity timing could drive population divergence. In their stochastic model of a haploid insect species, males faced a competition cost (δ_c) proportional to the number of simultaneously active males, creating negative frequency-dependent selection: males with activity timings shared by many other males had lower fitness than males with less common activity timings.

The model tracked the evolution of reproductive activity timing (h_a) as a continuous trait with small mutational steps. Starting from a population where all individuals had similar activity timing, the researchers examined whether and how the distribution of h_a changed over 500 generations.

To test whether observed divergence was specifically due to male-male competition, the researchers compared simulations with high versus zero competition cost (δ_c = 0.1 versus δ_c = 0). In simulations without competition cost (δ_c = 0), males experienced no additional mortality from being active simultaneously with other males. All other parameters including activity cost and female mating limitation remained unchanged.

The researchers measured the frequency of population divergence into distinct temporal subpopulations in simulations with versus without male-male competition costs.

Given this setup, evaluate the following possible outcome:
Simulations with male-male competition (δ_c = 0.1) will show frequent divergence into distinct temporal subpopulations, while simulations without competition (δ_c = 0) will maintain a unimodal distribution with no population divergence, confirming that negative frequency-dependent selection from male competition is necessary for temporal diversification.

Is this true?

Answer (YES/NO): NO